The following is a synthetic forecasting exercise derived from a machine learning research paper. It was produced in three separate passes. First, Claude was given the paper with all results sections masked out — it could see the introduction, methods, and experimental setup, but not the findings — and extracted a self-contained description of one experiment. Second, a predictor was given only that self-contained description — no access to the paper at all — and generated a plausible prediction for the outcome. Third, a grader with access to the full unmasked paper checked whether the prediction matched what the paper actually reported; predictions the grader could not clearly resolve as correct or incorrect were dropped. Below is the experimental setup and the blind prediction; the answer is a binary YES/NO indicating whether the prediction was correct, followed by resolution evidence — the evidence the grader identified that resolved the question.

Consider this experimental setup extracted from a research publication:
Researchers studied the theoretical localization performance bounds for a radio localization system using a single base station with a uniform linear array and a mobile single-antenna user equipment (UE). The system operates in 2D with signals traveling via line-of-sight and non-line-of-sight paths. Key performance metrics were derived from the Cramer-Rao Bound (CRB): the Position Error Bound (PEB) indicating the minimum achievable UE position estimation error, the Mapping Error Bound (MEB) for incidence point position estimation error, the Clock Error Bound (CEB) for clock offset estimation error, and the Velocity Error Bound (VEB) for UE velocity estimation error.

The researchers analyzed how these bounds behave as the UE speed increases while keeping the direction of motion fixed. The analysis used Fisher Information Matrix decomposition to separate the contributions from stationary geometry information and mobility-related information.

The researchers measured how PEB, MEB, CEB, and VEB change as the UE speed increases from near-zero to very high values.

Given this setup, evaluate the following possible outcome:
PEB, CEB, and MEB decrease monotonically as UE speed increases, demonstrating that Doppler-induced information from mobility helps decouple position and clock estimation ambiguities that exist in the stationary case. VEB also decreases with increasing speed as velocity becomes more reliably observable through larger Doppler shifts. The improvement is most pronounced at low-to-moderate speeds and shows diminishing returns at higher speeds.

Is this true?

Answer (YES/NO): NO